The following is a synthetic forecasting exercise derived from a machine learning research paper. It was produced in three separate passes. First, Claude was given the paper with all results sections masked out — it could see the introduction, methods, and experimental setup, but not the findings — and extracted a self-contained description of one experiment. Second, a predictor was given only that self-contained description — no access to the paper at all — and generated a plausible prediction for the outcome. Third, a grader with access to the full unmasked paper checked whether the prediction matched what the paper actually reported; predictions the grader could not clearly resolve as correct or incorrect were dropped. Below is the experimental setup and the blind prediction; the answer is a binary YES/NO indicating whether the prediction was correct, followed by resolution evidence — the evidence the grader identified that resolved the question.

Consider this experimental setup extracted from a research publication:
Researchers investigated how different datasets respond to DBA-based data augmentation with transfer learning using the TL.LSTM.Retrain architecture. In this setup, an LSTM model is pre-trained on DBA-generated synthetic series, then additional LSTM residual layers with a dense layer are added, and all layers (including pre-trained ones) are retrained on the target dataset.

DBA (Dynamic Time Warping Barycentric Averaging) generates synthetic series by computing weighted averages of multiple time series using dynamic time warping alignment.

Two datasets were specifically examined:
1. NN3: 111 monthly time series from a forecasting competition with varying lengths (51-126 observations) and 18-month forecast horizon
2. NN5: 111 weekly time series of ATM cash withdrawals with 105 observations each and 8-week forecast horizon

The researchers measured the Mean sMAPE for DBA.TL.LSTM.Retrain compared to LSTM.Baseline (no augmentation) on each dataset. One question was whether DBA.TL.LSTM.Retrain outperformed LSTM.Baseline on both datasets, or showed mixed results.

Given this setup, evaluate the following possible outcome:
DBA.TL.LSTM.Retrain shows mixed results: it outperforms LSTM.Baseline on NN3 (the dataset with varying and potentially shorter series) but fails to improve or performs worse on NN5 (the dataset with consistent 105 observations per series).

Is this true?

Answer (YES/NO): YES